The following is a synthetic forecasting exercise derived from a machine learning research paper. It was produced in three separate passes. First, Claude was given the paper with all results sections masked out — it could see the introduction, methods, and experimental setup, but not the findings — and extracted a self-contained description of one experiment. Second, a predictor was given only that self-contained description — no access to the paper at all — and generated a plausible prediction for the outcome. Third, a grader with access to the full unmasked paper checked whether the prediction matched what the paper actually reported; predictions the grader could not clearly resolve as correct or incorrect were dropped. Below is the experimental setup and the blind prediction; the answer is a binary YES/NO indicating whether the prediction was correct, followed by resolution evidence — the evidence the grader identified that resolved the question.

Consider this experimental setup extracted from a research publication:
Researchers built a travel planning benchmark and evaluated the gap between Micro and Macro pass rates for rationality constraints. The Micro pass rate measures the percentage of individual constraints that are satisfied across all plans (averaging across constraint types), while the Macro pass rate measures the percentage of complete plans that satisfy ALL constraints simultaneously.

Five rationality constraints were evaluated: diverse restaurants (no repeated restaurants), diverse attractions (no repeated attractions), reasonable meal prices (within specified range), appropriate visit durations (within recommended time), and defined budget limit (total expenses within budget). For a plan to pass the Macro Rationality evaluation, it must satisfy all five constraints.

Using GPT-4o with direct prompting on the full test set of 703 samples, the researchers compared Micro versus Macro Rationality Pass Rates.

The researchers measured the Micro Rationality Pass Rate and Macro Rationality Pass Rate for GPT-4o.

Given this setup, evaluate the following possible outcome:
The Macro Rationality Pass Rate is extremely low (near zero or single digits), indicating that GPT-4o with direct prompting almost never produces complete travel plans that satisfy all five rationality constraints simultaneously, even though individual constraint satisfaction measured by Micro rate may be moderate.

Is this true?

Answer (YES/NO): NO